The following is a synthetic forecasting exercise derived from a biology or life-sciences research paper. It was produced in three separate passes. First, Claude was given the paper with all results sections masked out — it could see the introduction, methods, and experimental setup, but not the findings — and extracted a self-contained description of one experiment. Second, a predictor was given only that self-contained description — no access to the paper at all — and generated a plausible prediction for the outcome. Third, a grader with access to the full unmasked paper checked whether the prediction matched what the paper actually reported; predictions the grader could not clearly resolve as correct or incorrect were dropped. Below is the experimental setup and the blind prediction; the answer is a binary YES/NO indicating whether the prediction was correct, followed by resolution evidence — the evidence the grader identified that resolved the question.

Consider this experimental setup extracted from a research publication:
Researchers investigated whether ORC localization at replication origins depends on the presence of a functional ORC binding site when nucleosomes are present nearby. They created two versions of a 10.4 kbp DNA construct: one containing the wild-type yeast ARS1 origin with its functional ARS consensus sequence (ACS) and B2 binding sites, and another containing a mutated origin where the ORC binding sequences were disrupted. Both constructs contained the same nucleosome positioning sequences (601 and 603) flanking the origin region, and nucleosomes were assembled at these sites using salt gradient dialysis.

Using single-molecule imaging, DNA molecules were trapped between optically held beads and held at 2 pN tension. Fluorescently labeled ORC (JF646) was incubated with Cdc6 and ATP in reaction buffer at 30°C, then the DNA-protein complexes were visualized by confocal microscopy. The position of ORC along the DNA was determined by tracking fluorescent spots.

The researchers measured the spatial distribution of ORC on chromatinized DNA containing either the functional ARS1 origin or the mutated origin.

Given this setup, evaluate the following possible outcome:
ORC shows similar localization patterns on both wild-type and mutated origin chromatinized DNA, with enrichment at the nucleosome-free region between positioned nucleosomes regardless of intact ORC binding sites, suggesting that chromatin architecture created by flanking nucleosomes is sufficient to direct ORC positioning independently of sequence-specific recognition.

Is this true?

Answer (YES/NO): NO